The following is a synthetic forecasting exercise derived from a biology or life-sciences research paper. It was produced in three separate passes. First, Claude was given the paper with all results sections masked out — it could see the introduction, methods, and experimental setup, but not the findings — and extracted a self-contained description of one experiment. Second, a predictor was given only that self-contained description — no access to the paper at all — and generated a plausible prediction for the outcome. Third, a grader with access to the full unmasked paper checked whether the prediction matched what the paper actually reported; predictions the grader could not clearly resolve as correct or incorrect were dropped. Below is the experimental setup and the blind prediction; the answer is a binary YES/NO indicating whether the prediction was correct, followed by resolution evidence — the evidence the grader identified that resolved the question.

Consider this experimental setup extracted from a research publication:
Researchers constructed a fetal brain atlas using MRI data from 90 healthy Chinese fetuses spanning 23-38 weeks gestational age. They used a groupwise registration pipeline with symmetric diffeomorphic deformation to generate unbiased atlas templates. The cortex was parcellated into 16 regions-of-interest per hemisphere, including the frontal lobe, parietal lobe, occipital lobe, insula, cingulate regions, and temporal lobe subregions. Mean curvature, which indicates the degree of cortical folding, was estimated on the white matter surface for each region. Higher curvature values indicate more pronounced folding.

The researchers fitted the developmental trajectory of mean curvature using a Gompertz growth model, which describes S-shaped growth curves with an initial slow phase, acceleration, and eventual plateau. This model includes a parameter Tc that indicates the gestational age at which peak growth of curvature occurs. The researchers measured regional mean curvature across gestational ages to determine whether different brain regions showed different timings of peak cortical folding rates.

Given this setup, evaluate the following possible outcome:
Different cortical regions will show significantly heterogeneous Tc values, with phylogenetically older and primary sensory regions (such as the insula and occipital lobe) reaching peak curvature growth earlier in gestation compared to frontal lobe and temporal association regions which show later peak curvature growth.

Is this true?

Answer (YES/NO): NO